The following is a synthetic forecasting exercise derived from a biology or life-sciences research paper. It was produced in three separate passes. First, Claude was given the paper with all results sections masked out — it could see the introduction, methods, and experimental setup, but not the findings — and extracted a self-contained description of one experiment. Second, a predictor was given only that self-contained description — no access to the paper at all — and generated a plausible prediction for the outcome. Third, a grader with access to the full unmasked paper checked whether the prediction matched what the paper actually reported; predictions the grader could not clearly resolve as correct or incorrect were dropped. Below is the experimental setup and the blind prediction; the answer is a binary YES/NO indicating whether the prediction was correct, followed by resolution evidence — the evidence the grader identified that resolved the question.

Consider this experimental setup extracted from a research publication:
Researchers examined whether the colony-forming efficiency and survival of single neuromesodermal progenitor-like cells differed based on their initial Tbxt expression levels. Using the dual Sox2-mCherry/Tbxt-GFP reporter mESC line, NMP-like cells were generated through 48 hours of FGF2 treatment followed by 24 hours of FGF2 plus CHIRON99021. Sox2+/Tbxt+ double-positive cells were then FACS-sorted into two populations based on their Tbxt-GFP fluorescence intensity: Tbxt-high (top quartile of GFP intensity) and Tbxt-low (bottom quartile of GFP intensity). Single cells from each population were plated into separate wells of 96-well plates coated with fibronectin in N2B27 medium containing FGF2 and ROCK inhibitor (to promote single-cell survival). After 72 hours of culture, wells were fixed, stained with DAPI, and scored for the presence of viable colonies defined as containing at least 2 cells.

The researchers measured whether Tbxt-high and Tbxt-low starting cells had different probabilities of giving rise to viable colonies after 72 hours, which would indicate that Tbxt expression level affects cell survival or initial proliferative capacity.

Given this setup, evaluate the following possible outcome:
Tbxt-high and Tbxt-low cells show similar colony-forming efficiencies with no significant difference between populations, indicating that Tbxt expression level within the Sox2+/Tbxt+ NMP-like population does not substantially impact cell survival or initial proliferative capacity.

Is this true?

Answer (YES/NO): NO